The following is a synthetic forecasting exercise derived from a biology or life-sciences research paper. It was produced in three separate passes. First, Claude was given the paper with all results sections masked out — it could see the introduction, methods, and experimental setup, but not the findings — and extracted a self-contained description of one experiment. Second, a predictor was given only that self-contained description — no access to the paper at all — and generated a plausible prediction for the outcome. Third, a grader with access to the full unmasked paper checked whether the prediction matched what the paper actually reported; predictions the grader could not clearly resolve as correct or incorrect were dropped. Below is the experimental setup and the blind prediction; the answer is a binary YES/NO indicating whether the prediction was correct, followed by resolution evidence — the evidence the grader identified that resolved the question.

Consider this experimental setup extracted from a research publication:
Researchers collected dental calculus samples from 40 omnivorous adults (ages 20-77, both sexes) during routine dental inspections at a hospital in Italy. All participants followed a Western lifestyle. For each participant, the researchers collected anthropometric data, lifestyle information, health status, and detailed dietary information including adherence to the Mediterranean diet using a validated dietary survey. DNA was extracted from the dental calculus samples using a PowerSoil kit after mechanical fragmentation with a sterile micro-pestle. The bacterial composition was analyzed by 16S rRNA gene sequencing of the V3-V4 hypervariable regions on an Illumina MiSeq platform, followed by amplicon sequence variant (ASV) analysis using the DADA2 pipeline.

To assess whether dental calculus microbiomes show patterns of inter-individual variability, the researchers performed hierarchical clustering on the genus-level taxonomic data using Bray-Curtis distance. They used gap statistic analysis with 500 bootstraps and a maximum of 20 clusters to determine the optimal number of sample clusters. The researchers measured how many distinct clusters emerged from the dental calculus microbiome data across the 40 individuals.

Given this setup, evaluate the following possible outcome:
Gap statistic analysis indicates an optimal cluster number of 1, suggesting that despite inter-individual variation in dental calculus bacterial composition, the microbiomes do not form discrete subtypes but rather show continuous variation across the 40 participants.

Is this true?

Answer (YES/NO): NO